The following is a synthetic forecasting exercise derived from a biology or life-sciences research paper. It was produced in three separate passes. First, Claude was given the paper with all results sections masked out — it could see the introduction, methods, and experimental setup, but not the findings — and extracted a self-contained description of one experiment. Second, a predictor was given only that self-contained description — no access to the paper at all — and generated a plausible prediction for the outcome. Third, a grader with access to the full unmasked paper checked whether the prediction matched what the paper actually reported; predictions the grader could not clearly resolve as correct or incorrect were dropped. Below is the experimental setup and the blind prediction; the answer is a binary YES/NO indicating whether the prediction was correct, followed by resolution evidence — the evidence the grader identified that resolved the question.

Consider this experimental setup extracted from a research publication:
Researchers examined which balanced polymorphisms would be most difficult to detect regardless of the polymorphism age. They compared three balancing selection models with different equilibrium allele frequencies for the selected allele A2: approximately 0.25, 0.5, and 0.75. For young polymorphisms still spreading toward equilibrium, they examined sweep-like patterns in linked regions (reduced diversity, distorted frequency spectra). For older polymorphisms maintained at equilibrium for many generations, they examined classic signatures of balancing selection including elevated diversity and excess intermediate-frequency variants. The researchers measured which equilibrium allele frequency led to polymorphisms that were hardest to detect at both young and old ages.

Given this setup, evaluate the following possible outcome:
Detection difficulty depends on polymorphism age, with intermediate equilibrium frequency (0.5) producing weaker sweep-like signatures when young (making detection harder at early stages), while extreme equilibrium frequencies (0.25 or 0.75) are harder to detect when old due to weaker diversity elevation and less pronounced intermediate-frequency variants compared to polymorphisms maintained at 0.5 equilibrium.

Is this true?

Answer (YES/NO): NO